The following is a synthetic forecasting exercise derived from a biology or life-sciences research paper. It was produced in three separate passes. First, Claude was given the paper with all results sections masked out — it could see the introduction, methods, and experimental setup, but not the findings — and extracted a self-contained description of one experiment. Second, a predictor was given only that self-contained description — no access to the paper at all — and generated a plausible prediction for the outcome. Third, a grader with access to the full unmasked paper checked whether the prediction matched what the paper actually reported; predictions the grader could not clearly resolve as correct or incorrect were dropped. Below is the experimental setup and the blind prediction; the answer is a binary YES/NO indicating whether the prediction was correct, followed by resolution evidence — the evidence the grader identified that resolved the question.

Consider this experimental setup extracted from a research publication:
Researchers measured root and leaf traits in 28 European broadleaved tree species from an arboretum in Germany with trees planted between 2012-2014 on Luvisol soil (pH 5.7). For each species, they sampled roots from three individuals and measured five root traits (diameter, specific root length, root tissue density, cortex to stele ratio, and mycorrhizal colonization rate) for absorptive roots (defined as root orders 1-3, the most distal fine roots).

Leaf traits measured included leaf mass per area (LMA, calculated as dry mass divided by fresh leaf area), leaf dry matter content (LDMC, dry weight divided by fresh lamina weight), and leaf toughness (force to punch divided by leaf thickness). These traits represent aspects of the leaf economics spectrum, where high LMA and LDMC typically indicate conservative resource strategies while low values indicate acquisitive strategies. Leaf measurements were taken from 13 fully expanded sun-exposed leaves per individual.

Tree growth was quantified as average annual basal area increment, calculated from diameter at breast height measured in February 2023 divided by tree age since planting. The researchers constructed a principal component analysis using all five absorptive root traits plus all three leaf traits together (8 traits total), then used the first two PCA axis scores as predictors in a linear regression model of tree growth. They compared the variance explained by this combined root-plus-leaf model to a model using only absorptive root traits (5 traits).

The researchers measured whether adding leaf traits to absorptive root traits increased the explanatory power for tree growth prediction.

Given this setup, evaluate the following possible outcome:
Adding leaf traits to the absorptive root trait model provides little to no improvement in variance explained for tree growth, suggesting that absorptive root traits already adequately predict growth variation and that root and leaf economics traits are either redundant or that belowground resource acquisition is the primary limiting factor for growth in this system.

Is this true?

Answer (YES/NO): NO